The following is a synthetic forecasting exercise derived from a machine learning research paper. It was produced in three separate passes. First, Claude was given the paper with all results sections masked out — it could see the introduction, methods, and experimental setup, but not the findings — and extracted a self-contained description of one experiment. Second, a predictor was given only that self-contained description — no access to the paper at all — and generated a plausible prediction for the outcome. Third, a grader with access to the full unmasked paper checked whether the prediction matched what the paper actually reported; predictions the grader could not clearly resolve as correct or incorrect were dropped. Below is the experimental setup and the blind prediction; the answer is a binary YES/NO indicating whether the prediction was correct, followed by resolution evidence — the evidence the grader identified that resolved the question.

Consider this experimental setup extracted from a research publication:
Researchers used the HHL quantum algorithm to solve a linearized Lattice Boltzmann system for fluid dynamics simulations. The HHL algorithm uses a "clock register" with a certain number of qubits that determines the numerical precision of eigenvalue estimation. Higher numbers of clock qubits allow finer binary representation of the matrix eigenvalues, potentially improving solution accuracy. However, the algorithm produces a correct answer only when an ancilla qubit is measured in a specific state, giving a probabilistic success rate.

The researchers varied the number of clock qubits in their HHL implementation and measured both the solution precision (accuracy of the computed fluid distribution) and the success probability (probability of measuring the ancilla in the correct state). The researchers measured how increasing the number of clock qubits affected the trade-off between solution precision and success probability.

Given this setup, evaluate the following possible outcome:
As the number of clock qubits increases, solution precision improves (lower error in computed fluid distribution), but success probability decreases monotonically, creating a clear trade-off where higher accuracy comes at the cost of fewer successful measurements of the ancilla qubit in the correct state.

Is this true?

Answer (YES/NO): YES